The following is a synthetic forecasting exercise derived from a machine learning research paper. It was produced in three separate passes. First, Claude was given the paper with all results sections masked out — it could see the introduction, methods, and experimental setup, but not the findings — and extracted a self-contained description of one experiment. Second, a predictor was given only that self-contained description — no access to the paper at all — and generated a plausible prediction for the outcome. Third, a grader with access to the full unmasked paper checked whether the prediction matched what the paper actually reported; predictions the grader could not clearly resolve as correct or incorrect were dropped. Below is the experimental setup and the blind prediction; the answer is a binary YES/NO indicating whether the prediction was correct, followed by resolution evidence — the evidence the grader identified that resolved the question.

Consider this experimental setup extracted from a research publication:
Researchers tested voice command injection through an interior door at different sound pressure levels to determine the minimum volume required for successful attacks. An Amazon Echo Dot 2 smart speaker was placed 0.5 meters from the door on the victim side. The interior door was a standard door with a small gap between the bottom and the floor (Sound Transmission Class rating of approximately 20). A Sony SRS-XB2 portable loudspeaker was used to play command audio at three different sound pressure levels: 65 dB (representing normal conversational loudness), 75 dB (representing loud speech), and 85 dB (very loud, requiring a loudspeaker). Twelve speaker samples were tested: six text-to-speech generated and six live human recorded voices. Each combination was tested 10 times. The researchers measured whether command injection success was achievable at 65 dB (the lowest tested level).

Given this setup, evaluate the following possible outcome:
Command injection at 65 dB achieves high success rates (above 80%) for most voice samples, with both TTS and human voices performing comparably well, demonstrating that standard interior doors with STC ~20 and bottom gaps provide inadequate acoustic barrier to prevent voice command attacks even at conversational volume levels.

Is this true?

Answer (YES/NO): NO